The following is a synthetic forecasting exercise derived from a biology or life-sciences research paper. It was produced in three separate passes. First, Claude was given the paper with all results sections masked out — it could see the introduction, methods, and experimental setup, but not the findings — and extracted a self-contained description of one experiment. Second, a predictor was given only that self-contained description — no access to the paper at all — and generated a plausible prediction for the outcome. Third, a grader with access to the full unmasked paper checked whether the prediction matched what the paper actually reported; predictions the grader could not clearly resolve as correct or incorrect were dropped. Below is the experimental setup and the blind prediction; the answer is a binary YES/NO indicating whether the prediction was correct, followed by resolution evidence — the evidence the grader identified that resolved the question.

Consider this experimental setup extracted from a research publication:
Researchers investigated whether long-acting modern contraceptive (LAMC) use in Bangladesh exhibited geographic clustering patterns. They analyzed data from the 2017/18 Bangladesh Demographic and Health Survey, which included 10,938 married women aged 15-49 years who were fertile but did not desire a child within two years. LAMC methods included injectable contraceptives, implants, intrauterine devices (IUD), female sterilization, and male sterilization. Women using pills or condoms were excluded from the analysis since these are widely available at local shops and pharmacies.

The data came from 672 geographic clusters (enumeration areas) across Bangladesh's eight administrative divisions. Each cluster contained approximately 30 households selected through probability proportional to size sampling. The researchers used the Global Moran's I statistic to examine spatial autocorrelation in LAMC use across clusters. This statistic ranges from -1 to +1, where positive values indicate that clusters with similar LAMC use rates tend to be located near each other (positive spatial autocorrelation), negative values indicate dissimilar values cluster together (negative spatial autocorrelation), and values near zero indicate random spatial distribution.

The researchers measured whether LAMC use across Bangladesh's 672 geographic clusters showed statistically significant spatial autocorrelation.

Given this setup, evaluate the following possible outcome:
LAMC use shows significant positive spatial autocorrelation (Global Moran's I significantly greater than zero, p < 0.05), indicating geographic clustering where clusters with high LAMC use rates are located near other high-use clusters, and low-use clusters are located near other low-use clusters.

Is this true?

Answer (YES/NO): YES